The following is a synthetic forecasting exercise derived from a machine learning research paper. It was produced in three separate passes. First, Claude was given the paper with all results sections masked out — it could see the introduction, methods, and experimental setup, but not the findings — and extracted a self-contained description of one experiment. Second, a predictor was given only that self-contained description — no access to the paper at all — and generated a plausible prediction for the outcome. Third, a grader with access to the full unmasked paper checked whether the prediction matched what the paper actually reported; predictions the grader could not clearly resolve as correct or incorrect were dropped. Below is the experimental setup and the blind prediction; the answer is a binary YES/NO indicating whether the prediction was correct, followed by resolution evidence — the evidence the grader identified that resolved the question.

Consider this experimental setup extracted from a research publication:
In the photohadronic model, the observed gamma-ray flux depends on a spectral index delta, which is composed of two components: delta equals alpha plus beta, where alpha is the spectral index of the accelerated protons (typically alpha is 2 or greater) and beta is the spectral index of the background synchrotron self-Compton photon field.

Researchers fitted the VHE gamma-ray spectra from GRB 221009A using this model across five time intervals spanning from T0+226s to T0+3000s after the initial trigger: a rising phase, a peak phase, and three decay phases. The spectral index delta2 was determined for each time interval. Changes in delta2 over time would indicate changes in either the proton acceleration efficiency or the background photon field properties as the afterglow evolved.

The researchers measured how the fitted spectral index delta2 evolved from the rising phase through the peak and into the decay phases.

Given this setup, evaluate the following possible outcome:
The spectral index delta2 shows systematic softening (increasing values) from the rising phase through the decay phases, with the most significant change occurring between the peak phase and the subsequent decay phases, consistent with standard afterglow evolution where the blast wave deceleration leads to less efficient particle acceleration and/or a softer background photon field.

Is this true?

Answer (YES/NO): NO